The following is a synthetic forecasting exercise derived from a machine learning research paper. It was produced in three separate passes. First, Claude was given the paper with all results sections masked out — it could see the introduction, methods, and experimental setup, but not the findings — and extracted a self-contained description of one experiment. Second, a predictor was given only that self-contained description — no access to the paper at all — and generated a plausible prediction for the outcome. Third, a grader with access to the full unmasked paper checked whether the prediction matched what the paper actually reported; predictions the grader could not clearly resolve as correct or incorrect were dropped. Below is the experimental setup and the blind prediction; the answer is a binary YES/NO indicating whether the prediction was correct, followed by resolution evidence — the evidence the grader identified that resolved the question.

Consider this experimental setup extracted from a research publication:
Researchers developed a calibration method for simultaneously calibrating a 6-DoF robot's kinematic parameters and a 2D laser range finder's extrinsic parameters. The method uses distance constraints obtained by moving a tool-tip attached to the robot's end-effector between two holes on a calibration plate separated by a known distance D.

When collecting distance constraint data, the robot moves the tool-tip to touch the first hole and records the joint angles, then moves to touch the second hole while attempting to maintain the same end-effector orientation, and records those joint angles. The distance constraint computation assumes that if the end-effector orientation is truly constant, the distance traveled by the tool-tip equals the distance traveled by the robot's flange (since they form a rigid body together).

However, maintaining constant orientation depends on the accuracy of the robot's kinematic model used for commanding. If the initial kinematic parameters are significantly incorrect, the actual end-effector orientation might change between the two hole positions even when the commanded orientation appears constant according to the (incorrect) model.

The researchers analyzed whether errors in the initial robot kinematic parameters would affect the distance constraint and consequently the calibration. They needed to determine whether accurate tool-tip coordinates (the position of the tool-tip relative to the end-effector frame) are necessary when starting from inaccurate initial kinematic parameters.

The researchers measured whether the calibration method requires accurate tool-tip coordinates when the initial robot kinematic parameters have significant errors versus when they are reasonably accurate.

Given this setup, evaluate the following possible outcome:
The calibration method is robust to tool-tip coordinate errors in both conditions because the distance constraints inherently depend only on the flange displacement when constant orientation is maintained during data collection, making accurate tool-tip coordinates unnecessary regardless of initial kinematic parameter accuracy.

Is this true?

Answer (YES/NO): NO